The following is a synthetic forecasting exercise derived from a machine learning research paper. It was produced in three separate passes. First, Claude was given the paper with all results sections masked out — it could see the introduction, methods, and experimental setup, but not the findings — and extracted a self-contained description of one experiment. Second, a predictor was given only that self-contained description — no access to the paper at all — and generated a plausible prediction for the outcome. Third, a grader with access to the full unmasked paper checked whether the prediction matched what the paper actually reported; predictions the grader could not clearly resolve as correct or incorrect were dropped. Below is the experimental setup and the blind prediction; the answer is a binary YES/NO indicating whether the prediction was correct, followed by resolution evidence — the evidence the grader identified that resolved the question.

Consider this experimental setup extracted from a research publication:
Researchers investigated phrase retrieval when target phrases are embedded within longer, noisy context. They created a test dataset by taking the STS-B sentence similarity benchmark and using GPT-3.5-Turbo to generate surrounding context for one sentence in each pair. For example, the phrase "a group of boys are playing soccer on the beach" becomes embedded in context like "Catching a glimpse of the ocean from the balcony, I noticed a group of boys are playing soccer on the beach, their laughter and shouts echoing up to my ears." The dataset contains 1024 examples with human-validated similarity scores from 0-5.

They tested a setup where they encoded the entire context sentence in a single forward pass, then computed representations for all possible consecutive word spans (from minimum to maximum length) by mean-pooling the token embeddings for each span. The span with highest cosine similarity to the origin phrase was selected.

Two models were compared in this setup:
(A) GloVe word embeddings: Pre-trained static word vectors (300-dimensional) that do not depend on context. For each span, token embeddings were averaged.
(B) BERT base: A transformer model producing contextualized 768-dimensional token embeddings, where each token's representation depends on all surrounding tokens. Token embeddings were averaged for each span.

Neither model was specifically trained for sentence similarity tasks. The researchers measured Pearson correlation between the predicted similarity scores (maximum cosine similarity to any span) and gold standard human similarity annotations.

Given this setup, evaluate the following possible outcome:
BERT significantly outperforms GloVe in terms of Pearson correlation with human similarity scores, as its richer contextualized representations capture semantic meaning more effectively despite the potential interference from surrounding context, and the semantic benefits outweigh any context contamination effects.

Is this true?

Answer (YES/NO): NO